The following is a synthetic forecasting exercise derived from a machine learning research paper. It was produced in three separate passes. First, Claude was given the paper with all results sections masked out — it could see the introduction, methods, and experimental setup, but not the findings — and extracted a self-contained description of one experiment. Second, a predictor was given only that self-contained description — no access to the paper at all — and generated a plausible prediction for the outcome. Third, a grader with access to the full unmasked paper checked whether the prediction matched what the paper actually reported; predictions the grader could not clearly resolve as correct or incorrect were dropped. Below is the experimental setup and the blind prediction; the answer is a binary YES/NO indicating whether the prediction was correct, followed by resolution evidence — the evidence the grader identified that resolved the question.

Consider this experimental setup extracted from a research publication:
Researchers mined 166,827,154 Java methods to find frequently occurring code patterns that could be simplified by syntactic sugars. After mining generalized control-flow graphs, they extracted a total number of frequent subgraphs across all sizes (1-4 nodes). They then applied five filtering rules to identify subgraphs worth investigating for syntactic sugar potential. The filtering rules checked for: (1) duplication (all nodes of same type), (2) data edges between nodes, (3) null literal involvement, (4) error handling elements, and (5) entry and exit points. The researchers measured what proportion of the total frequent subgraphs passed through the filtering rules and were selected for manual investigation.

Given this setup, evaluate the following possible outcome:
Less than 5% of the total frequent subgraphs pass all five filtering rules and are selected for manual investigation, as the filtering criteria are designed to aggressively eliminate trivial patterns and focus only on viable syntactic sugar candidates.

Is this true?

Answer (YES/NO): NO